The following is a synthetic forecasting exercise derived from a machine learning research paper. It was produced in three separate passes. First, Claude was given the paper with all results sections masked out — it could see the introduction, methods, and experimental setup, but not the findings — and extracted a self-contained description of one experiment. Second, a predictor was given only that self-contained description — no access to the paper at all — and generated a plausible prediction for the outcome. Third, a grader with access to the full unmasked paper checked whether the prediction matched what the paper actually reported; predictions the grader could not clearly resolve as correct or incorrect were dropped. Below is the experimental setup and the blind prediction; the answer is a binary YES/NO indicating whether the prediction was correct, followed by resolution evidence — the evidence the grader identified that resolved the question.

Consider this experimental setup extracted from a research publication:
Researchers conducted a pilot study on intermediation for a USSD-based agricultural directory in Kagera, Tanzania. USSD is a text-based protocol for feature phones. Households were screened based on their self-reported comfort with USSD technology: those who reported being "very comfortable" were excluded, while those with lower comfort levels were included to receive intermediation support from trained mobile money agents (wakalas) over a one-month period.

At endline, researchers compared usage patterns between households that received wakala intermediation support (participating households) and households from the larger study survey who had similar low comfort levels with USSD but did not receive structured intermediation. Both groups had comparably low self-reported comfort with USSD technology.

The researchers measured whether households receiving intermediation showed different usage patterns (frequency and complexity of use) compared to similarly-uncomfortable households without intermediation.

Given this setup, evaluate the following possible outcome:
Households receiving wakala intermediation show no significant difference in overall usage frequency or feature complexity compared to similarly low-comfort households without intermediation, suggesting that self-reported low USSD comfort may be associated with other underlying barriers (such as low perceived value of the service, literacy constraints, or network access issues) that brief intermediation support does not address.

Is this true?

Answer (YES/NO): NO